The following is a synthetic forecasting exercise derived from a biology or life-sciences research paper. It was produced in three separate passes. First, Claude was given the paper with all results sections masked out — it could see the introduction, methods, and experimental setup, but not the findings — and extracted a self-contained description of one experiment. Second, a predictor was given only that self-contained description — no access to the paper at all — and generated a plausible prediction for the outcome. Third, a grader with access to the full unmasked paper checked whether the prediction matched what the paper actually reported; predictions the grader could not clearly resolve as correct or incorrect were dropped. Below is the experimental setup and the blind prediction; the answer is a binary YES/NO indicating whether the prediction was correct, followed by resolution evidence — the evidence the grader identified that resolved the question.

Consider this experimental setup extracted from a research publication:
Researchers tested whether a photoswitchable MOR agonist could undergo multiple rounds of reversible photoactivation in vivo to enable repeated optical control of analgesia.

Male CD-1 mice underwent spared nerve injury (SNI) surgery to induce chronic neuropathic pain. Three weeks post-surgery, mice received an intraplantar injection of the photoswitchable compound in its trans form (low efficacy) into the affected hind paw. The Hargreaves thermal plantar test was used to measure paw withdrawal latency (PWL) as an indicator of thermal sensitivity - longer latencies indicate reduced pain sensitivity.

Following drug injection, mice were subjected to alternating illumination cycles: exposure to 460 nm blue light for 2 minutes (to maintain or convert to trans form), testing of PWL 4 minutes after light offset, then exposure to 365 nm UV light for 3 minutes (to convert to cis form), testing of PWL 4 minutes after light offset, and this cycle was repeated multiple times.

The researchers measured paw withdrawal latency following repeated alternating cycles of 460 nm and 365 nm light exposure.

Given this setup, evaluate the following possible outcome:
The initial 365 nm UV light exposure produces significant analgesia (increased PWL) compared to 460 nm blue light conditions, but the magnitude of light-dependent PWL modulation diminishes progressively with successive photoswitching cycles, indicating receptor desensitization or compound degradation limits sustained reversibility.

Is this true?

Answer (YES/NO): NO